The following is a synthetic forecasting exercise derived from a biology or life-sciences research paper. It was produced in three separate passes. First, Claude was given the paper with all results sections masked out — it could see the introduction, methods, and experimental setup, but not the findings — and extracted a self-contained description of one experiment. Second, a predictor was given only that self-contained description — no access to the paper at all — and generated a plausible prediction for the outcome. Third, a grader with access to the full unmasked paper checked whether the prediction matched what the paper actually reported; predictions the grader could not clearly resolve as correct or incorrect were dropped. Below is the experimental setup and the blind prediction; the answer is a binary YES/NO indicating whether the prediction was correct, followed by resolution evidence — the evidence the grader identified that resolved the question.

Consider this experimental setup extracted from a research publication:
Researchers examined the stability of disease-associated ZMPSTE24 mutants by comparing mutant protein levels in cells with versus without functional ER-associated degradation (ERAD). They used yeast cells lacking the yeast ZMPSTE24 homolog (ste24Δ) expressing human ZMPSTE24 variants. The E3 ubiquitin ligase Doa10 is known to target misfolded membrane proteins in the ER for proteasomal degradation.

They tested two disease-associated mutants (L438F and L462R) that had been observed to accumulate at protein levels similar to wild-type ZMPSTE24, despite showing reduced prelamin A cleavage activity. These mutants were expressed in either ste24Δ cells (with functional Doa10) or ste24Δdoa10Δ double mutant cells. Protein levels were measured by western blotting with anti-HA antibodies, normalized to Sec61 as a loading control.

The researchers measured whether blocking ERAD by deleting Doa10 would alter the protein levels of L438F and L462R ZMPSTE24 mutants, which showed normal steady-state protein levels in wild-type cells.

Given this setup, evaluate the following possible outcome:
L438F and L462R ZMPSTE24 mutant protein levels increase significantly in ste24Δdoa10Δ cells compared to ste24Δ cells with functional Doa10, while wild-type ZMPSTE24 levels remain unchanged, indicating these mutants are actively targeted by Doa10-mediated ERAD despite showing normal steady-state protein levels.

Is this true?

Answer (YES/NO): NO